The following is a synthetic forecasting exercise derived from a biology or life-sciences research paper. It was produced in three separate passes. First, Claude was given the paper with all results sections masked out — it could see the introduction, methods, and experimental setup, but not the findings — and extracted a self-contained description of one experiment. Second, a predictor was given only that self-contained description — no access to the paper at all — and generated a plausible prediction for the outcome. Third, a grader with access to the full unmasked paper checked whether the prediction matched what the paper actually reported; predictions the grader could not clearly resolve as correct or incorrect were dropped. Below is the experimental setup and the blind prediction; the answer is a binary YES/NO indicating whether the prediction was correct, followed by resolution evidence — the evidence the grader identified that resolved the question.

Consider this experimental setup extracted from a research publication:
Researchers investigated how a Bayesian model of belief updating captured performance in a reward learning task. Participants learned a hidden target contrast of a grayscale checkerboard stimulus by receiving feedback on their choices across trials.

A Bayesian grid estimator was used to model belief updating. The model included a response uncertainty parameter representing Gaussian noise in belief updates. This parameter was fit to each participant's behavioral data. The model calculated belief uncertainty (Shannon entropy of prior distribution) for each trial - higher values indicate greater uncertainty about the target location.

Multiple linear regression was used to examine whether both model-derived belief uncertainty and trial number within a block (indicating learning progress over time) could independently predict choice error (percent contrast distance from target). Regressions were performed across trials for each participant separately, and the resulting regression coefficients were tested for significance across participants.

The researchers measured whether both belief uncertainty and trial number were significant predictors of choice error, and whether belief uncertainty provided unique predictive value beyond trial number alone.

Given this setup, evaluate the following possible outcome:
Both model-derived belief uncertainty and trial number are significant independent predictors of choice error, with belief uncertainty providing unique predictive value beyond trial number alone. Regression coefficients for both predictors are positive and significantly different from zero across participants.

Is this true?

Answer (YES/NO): YES